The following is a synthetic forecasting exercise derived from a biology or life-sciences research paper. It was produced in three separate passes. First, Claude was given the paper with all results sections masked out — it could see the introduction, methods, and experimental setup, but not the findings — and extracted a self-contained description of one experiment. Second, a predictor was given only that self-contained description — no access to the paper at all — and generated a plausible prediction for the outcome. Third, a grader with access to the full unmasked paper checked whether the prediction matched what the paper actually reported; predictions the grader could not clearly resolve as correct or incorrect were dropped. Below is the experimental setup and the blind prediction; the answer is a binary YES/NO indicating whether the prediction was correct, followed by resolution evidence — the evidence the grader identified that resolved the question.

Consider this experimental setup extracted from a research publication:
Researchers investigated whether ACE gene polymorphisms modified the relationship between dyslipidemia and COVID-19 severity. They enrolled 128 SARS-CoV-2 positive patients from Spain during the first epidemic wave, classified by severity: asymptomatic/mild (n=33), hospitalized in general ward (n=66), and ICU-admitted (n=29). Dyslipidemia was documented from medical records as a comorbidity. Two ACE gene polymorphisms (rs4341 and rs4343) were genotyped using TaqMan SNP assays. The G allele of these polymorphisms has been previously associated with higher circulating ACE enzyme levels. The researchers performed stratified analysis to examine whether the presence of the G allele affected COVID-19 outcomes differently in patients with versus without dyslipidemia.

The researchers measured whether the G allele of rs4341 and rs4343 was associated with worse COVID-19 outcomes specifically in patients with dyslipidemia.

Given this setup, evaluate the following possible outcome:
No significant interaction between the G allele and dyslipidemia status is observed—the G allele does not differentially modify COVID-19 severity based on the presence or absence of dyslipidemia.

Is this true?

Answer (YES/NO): NO